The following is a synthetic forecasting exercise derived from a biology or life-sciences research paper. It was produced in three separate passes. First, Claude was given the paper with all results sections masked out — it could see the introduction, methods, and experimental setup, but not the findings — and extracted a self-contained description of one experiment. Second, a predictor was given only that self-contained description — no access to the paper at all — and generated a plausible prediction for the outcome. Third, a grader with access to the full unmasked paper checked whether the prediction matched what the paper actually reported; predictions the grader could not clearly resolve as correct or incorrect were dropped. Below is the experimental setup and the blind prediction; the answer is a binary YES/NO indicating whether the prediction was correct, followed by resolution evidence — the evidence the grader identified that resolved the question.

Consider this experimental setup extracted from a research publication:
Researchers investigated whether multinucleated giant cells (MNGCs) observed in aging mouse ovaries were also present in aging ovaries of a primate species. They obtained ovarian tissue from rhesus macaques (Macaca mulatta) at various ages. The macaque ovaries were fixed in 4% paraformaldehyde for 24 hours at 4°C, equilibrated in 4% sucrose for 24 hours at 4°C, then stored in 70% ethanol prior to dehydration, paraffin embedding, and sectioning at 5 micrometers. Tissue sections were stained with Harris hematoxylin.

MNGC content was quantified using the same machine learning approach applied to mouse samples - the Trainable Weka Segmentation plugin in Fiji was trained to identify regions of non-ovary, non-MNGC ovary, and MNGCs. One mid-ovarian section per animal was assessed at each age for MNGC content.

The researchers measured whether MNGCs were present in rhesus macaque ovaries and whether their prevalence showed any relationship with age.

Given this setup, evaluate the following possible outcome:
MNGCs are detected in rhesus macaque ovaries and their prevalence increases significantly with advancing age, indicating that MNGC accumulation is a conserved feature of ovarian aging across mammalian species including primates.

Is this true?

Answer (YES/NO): NO